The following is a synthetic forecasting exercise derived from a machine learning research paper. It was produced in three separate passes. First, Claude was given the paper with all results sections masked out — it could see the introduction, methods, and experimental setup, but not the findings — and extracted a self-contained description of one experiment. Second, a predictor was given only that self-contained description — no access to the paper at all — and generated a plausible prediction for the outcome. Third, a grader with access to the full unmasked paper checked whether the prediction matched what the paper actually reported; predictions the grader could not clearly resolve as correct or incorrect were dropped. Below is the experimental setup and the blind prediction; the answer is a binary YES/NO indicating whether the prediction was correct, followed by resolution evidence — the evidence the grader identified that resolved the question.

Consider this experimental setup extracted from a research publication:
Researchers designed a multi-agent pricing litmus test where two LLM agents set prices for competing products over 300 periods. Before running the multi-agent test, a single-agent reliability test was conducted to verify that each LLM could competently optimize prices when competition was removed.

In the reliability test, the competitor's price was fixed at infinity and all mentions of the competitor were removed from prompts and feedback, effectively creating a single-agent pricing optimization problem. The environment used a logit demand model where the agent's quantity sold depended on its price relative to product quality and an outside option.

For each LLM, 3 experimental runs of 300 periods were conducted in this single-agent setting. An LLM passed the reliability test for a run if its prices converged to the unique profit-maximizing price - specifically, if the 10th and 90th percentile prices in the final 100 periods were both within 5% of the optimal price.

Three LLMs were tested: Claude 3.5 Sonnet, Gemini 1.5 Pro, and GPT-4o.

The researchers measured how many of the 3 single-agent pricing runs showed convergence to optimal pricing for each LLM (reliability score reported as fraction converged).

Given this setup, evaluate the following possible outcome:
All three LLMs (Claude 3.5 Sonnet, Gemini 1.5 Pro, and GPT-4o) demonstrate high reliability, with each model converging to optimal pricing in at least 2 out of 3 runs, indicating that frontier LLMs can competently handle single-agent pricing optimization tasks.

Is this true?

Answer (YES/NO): YES